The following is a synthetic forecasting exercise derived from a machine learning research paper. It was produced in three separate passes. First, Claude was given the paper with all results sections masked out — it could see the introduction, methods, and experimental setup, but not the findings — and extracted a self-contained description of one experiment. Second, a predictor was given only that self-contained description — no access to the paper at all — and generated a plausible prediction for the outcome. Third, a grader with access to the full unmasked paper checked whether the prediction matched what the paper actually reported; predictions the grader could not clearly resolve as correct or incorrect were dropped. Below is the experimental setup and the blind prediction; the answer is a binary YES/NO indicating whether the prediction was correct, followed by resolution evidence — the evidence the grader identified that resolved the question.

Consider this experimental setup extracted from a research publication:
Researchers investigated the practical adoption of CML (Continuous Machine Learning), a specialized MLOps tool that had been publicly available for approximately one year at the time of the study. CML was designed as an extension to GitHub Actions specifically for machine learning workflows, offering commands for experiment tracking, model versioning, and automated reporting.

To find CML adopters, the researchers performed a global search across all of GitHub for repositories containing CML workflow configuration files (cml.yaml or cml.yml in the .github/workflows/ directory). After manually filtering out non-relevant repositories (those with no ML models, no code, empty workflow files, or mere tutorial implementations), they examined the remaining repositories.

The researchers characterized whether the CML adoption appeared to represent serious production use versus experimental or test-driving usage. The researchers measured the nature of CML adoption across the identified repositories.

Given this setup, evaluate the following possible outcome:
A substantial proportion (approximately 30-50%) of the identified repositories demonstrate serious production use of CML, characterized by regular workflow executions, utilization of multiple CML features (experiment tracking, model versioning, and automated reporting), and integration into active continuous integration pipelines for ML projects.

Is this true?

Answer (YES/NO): NO